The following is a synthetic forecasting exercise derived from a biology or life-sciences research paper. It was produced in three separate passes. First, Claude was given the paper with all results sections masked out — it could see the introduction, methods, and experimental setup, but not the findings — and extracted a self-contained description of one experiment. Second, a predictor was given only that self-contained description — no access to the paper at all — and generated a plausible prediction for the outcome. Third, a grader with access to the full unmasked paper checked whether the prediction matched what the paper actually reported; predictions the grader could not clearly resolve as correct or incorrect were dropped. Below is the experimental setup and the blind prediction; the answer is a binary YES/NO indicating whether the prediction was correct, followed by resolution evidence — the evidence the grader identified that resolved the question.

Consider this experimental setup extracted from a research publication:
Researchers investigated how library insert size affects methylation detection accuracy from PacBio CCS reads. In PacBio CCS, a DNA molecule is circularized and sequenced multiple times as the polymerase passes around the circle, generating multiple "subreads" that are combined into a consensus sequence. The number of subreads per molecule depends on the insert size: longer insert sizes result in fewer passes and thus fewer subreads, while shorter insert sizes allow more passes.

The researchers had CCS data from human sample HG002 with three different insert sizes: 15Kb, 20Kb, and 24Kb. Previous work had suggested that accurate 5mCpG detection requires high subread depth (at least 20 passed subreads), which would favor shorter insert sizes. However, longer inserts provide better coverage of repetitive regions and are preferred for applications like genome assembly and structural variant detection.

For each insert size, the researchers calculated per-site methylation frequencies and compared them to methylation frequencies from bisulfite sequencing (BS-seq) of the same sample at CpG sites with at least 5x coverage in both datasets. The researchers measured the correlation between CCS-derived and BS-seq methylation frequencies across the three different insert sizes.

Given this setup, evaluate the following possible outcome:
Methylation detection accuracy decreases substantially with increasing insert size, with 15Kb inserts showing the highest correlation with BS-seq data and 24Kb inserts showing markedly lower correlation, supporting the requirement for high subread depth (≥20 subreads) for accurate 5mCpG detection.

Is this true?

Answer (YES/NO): NO